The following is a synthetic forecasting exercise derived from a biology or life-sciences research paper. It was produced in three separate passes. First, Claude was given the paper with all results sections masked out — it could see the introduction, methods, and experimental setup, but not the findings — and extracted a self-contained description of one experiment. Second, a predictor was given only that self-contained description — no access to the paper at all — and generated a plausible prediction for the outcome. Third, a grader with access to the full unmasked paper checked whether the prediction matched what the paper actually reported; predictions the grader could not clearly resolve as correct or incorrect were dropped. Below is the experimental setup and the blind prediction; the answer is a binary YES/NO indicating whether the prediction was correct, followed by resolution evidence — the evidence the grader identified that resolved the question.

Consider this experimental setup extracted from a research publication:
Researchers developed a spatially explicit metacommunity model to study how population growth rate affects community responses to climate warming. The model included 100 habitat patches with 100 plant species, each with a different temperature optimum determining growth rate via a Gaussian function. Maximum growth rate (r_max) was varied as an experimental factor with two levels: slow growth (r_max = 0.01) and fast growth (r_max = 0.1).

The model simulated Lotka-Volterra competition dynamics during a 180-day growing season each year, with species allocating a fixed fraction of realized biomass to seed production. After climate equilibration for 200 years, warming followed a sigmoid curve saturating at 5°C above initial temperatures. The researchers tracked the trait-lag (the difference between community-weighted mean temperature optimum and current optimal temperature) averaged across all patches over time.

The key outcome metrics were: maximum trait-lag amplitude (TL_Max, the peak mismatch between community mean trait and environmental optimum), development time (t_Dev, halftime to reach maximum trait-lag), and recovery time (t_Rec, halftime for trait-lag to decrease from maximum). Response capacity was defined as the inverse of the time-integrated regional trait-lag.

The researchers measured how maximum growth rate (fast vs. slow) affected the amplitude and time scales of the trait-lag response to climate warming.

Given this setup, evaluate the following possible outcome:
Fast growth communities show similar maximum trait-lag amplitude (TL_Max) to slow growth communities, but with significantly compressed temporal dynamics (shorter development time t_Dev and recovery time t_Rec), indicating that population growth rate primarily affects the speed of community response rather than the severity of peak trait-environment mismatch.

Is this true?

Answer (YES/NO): NO